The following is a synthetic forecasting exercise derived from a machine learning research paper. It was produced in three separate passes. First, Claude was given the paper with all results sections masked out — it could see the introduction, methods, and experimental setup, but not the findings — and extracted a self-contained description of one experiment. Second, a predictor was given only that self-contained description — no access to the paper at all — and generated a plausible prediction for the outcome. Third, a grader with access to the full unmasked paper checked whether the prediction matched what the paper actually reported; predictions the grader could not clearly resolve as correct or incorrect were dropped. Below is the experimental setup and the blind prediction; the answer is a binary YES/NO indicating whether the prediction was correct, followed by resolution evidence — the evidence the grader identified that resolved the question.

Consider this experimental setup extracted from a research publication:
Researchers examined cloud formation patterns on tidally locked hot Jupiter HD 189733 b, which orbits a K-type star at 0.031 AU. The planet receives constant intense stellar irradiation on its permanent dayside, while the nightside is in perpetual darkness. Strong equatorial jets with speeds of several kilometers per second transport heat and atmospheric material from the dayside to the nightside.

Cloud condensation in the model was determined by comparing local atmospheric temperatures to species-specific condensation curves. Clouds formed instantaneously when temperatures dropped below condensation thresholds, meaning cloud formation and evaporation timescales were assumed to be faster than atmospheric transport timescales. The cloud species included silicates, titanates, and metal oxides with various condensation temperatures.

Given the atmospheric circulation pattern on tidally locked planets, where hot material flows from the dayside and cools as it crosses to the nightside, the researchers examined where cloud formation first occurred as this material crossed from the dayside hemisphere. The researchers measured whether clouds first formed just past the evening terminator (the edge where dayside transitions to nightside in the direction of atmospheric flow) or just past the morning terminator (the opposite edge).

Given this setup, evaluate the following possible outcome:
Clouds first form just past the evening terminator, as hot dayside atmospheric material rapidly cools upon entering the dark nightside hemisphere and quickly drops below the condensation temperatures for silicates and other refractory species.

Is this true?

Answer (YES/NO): YES